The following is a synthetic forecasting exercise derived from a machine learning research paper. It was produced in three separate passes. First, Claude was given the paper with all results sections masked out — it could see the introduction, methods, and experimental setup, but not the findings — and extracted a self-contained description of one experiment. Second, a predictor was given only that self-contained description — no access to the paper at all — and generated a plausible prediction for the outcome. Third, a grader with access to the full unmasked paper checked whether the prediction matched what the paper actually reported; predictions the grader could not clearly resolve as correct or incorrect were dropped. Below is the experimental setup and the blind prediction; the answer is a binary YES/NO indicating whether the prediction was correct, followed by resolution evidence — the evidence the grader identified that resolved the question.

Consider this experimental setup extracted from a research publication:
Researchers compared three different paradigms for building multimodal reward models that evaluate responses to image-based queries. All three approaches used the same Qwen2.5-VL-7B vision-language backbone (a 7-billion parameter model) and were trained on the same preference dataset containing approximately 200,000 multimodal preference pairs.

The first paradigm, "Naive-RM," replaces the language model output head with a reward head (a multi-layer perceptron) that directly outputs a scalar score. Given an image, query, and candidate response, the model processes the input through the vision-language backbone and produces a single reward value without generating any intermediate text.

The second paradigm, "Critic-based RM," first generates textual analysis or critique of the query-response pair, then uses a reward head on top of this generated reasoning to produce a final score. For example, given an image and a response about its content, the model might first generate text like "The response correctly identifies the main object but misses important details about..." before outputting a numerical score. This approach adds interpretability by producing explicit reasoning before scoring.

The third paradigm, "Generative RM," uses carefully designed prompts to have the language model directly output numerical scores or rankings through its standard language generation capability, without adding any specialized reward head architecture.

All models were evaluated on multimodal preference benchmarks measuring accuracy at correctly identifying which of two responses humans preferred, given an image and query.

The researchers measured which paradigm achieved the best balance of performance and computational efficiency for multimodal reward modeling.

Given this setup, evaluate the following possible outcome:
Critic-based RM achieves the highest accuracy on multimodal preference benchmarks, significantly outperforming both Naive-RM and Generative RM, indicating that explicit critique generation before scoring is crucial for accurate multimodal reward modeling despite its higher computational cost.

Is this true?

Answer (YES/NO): NO